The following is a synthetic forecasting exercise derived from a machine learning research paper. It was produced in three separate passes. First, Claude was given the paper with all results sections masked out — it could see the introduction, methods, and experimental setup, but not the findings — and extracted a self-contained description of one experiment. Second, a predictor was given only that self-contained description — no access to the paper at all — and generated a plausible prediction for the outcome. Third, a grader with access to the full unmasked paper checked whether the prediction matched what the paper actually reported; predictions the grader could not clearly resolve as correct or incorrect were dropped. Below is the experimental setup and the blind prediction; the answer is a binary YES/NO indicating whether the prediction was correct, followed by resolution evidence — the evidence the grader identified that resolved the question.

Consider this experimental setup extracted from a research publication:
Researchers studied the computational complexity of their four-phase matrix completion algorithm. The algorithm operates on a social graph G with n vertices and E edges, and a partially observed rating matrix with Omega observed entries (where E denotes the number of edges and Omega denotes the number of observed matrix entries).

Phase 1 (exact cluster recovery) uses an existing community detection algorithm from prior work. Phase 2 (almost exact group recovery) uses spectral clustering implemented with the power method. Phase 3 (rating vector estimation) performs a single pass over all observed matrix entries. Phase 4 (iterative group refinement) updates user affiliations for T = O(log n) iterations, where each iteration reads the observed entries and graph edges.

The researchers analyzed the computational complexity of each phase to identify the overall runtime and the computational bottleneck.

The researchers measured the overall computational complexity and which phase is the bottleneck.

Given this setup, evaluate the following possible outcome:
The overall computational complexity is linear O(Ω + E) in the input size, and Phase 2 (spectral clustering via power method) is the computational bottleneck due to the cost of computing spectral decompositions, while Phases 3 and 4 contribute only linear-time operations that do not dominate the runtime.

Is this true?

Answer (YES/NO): NO